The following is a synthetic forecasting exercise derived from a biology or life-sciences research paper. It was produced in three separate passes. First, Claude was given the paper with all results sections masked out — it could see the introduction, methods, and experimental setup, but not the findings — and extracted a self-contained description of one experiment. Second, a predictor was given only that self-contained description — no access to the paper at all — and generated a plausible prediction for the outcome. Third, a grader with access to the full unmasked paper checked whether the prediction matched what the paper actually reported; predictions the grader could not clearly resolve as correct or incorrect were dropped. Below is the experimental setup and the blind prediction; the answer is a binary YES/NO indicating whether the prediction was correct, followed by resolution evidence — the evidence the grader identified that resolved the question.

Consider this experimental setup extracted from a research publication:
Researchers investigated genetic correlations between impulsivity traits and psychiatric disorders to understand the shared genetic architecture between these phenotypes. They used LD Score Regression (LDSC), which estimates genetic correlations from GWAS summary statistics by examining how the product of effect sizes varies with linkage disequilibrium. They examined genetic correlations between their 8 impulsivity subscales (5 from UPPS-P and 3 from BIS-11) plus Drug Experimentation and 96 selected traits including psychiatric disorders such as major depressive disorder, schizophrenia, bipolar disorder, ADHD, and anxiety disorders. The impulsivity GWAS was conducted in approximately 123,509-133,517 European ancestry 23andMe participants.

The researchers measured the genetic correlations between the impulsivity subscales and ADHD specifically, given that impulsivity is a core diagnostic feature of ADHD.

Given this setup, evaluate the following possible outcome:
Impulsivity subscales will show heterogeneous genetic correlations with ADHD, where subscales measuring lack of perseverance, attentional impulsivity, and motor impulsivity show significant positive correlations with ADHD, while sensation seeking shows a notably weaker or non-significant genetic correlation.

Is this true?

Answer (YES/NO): NO